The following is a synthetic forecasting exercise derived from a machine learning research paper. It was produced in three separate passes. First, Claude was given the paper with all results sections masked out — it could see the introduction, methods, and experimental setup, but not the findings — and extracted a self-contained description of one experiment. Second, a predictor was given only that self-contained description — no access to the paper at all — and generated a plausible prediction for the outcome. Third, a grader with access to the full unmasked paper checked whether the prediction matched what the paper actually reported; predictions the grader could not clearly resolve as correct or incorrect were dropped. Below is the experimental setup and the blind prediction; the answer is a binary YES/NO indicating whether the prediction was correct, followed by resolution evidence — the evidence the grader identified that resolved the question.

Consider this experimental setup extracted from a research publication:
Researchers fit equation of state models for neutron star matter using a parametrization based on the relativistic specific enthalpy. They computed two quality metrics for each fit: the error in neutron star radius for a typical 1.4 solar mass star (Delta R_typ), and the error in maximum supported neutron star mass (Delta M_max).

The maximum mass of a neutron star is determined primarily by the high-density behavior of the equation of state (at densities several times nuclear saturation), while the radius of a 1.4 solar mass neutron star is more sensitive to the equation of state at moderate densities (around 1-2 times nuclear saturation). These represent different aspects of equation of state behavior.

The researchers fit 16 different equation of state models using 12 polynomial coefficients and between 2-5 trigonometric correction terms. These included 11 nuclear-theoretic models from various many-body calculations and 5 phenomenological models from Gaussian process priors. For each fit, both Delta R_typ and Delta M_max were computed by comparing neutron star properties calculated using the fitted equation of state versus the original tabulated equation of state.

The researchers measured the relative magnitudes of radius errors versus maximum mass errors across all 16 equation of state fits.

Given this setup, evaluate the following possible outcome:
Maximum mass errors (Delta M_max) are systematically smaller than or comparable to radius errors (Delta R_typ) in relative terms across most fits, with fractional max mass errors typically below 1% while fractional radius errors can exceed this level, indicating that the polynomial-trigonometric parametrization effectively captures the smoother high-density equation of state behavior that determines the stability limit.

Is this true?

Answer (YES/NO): NO